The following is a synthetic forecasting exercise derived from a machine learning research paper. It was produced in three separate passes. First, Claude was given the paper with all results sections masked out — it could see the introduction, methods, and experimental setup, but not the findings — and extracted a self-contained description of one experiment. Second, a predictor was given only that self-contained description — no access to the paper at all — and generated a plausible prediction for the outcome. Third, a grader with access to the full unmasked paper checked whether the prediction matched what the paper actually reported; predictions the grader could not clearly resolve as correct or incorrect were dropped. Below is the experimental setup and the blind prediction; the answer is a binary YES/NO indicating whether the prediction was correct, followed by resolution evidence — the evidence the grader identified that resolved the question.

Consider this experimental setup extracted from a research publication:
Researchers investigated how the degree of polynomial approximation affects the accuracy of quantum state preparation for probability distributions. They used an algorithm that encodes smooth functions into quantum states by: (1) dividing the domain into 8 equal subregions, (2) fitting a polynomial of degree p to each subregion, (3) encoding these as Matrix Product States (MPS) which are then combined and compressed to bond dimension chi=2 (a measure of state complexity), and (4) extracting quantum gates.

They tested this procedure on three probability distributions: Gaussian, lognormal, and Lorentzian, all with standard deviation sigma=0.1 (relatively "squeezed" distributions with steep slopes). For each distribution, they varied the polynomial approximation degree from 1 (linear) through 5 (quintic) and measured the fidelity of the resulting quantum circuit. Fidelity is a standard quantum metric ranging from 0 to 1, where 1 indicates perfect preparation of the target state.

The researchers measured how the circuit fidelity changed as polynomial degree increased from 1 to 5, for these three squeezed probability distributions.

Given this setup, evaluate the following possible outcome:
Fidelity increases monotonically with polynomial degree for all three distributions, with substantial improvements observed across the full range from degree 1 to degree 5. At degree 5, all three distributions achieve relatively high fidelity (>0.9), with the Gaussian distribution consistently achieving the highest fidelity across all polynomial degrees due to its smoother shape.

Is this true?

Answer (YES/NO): NO